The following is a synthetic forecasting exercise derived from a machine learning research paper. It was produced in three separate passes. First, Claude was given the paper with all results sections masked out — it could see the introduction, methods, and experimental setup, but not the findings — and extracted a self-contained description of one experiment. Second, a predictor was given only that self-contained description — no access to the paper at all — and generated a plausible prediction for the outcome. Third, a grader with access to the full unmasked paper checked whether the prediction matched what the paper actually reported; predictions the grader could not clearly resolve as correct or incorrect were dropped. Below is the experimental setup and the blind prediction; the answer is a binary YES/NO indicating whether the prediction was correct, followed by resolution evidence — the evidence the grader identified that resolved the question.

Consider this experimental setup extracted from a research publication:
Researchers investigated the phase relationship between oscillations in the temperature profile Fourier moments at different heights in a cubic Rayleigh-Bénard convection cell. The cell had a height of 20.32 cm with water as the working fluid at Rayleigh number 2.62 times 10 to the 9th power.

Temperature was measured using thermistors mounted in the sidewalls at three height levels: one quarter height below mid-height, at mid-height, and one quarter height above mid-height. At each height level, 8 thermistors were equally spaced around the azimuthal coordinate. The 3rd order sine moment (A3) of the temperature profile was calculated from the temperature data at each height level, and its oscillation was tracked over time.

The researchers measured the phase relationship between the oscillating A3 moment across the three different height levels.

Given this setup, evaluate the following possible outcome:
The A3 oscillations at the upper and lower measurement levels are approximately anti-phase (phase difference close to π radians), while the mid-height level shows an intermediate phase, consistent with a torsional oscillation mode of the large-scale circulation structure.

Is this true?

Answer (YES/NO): NO